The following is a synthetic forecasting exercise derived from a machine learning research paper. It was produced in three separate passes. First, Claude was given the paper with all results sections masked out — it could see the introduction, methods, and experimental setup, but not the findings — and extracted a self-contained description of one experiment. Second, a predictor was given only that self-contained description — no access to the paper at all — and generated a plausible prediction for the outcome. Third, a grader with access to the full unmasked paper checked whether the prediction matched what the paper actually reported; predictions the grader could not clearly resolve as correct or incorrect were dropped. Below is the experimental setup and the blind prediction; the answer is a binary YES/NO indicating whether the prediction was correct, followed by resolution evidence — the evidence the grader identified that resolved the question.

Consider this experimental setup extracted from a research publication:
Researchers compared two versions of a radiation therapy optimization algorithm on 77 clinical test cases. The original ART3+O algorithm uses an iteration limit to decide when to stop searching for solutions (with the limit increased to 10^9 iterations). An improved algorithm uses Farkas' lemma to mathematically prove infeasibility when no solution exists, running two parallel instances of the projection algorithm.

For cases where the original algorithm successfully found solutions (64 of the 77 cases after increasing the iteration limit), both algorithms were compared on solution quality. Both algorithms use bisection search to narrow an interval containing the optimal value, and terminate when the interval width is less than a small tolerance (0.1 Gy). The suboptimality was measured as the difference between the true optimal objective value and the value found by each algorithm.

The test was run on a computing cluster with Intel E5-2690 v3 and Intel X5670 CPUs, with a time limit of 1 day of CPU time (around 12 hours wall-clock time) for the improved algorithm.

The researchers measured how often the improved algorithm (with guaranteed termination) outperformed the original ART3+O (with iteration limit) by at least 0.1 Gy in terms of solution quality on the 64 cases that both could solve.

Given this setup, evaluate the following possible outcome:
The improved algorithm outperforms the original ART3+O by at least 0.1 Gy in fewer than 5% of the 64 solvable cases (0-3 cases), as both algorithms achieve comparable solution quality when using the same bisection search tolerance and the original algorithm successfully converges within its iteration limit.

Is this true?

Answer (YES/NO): NO